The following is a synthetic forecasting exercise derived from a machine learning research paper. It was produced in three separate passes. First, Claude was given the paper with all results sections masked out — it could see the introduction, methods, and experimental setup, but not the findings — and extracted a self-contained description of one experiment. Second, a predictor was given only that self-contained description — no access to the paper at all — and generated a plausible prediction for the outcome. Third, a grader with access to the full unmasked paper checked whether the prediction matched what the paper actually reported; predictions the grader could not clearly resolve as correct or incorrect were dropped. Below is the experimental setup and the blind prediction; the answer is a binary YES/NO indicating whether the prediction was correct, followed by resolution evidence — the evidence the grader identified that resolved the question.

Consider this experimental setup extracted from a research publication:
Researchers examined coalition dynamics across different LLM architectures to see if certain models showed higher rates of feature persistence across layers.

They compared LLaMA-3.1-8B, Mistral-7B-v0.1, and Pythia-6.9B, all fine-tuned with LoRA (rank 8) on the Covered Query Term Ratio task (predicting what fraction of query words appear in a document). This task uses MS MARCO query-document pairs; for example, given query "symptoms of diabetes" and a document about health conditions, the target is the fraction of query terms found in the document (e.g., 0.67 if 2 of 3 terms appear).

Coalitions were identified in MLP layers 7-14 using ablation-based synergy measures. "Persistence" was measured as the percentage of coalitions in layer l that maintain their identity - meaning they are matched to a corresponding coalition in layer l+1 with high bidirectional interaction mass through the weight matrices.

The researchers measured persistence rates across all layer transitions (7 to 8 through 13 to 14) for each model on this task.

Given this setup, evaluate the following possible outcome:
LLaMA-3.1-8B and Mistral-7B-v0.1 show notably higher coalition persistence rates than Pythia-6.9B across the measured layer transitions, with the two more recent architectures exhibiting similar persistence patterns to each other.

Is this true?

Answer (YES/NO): NO